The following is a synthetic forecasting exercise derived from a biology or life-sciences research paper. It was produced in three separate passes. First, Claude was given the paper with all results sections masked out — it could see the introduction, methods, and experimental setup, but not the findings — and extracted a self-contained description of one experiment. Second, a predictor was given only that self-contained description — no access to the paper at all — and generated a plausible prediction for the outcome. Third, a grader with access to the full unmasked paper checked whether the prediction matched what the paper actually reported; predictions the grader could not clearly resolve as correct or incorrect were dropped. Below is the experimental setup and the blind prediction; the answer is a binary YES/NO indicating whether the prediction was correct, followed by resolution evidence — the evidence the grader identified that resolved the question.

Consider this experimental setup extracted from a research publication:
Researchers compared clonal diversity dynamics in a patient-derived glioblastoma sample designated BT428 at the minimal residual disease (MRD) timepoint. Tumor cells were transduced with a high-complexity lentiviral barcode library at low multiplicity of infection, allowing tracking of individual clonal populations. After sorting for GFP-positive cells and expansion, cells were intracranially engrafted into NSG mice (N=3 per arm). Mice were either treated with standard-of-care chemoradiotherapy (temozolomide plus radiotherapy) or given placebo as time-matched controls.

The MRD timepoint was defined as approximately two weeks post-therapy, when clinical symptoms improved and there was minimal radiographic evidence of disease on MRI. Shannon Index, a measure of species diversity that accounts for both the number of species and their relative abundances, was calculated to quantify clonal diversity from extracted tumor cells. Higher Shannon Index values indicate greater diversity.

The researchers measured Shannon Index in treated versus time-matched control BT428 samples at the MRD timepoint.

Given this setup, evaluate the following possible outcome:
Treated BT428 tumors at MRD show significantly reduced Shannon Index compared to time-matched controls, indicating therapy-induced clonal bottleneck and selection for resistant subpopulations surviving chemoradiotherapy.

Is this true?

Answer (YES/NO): NO